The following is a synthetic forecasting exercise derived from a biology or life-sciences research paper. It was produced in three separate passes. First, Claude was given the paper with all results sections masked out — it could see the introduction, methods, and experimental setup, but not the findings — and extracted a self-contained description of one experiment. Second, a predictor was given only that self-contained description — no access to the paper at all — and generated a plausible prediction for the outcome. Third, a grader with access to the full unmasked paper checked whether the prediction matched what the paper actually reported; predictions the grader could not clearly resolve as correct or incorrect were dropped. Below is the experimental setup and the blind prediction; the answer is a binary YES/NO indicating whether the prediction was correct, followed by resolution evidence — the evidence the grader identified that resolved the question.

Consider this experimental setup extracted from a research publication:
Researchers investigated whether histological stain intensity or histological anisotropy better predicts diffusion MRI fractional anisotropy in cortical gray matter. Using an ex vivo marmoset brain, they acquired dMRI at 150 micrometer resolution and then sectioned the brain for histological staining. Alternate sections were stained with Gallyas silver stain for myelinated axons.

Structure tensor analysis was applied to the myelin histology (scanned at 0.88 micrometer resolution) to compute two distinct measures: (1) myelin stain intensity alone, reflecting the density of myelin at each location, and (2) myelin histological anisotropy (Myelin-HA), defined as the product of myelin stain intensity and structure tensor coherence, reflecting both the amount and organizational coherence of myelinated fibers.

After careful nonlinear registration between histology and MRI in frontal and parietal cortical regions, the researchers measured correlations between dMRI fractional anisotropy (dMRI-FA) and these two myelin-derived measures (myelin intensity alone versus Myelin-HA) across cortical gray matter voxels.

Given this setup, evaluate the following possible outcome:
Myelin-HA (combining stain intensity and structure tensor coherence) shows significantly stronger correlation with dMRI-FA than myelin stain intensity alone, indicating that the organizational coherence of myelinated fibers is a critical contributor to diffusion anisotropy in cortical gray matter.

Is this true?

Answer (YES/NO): NO